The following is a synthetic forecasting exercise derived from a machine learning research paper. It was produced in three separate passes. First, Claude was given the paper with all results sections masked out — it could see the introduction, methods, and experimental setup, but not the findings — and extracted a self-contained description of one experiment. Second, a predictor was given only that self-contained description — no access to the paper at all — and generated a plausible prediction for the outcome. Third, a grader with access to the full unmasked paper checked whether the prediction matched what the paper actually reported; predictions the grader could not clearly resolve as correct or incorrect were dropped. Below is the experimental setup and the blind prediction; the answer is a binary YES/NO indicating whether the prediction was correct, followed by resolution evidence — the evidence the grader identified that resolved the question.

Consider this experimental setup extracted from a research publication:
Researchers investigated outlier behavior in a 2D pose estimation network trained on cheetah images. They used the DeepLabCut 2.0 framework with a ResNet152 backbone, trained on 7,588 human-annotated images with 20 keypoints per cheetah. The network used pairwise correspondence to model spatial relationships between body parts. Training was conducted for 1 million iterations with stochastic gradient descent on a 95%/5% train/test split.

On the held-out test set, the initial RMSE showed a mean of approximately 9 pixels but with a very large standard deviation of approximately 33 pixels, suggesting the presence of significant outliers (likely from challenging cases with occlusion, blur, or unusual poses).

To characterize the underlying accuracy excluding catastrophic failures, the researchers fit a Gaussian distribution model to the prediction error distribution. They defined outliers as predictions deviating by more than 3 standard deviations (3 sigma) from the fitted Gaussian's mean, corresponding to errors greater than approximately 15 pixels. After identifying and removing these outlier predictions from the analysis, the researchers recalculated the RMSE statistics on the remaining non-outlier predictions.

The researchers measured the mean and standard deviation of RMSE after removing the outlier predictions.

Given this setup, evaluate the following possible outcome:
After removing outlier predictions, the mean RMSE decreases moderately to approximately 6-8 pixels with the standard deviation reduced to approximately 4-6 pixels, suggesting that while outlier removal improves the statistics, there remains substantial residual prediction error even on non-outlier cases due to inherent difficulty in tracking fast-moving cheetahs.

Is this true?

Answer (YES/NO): NO